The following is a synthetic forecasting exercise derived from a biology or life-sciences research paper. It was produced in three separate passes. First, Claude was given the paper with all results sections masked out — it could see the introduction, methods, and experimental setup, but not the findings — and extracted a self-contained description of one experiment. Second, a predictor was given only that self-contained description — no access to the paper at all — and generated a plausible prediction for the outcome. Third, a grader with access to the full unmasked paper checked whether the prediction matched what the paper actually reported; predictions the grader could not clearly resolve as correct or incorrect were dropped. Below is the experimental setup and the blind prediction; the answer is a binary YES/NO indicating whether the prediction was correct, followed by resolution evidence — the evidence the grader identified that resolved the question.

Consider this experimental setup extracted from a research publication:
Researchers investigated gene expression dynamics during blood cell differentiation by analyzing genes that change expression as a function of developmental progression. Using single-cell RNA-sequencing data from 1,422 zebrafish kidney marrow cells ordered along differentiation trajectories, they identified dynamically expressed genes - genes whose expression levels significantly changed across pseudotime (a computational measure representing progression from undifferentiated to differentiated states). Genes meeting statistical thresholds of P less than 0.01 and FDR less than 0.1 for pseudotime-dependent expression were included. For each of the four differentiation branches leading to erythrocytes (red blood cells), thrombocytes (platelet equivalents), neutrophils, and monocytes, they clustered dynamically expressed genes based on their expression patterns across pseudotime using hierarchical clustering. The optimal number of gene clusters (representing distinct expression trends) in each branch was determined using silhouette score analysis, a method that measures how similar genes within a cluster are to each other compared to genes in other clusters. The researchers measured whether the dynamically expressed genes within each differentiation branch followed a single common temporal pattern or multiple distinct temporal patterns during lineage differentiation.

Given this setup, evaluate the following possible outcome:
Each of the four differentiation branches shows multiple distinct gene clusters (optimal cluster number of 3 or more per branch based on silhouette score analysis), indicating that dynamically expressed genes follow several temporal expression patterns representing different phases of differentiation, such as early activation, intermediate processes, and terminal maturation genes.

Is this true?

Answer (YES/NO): NO